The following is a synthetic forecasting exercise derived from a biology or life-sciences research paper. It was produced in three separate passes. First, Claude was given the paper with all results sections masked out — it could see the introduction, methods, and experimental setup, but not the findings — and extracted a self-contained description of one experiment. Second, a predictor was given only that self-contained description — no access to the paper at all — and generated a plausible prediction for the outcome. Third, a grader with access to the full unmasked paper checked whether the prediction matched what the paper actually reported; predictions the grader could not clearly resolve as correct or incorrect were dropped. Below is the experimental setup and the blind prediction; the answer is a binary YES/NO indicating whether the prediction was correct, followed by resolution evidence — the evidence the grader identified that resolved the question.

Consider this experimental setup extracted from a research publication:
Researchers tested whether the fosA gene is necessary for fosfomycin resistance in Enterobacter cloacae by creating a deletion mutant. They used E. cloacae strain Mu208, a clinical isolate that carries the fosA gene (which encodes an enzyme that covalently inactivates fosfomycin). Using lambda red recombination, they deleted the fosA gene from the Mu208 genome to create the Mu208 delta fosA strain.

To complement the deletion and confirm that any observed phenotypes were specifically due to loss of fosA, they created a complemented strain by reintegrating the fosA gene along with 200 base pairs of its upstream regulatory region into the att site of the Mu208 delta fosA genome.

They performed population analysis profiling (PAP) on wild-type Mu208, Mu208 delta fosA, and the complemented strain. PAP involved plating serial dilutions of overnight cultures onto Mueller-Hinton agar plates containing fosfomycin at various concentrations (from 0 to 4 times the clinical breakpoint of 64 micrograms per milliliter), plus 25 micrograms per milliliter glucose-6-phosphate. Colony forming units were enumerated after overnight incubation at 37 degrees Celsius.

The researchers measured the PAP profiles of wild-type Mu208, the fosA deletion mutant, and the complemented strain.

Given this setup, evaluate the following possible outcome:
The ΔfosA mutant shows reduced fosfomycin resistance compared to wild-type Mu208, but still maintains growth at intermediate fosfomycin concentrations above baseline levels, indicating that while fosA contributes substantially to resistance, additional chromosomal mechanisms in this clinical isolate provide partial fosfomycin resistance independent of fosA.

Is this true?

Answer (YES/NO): NO